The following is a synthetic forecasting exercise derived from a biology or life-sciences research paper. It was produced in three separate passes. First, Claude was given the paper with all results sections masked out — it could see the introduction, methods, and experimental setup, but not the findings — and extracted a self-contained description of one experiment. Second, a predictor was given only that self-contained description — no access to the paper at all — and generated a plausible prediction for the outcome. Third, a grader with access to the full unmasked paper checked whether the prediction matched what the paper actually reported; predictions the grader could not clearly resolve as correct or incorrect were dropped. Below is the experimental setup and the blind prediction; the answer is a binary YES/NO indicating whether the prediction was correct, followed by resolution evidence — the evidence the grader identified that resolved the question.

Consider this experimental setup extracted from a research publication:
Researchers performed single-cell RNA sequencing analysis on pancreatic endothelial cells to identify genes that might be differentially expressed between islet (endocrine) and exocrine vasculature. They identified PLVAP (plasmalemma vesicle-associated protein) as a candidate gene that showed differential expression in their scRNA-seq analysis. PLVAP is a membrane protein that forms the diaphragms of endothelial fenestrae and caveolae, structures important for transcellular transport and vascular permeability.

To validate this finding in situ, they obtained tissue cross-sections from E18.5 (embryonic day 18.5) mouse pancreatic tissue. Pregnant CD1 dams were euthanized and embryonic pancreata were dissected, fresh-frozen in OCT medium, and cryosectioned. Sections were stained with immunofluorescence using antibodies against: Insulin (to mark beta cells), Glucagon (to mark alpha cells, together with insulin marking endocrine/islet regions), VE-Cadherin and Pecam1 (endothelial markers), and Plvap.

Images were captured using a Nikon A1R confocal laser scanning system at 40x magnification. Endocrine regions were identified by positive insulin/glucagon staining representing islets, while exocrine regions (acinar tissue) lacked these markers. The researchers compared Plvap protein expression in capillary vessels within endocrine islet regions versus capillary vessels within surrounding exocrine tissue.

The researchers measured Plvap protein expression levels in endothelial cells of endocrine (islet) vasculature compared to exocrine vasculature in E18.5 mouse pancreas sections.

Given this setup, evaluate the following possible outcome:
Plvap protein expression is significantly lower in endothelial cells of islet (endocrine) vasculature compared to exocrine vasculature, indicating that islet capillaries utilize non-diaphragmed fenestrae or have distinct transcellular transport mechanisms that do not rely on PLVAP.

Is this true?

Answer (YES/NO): NO